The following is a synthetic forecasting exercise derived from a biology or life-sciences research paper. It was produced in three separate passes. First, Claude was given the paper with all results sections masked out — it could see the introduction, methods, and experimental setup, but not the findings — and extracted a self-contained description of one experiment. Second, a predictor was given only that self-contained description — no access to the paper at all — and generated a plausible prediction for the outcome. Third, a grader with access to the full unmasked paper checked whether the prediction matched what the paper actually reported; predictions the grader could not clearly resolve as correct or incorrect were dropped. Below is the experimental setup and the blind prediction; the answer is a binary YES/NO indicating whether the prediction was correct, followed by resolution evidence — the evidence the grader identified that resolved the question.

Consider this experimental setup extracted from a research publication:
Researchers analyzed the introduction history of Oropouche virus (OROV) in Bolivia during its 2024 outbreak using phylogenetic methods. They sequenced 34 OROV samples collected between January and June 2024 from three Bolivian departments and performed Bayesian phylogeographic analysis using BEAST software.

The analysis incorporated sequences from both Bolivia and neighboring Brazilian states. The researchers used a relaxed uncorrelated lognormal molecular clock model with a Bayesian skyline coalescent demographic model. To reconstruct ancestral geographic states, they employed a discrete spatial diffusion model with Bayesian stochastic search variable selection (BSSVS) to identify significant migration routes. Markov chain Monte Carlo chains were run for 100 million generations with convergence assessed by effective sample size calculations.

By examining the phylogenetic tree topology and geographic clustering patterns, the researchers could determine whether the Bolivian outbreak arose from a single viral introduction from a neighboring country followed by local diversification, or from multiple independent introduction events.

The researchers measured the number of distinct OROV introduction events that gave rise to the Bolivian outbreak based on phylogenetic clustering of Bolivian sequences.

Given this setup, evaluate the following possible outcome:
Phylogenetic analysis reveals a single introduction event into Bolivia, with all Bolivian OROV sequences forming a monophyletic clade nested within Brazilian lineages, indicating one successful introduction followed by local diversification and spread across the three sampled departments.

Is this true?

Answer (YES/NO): NO